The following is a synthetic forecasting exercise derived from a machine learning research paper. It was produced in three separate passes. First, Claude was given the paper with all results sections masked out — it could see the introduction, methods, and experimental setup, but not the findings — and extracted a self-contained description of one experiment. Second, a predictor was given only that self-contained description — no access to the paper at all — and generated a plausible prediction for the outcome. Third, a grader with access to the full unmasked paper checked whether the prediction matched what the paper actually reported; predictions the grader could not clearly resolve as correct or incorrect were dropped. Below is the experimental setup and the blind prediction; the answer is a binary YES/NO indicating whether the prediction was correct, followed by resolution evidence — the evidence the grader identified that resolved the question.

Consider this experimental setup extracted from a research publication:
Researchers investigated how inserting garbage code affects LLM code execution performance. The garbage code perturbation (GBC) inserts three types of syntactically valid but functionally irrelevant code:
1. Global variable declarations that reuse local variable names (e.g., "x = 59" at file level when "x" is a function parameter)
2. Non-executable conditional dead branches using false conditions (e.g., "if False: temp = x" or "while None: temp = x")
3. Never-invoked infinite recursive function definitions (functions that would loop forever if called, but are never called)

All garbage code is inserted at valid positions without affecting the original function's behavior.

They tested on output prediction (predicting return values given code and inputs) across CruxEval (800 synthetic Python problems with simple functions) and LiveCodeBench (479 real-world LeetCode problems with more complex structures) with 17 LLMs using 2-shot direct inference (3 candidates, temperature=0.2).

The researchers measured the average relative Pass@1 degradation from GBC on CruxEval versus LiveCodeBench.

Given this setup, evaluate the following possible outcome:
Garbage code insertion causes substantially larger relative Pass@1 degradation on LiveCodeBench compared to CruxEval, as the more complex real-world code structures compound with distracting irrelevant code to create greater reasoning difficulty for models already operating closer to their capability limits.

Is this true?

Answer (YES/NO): NO